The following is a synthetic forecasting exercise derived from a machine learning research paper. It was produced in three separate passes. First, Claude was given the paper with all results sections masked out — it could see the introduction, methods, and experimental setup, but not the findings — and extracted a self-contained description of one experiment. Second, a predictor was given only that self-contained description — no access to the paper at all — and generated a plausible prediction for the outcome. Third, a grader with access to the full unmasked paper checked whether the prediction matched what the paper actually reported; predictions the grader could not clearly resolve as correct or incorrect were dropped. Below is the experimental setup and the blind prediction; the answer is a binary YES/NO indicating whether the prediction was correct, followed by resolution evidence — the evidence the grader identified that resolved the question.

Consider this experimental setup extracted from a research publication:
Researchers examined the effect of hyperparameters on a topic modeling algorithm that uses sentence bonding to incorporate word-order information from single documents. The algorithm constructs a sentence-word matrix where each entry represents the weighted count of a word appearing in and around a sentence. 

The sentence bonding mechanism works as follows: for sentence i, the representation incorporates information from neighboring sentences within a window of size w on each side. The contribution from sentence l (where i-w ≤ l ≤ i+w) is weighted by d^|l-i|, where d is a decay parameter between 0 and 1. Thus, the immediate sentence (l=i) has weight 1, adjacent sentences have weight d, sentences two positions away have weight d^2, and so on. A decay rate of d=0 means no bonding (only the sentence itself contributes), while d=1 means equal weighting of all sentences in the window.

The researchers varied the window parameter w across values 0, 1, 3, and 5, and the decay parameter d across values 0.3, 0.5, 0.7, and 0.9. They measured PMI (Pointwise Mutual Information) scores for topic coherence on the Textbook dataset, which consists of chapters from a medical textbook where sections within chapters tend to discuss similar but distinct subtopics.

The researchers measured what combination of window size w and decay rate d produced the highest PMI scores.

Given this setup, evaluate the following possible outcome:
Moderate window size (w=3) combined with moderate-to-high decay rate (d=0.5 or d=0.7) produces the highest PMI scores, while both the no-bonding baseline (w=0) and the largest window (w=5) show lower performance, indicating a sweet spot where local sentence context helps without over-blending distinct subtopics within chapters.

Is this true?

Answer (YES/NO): NO